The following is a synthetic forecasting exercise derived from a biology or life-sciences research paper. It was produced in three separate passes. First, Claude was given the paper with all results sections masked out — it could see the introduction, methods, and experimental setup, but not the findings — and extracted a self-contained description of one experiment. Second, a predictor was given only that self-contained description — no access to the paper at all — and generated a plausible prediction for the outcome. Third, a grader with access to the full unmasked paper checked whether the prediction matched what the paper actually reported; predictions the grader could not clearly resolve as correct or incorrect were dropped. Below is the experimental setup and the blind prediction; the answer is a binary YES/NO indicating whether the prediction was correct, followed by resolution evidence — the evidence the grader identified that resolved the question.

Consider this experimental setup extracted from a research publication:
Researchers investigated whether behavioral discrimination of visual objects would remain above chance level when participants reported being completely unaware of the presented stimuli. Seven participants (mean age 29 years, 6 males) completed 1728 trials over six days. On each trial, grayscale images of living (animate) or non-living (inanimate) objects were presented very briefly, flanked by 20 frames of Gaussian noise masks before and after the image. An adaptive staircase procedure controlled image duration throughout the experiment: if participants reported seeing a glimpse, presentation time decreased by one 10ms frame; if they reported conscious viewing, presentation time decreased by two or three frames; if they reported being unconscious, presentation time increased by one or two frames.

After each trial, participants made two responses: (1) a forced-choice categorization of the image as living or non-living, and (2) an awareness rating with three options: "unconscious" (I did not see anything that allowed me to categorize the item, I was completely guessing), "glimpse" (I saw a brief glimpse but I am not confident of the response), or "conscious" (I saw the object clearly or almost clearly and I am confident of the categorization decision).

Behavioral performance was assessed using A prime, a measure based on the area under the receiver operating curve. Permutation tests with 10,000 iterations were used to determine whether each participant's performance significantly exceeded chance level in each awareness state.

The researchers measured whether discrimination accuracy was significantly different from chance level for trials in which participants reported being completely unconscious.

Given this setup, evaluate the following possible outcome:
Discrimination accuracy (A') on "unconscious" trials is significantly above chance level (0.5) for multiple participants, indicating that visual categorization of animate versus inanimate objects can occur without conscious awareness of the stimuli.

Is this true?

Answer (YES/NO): NO